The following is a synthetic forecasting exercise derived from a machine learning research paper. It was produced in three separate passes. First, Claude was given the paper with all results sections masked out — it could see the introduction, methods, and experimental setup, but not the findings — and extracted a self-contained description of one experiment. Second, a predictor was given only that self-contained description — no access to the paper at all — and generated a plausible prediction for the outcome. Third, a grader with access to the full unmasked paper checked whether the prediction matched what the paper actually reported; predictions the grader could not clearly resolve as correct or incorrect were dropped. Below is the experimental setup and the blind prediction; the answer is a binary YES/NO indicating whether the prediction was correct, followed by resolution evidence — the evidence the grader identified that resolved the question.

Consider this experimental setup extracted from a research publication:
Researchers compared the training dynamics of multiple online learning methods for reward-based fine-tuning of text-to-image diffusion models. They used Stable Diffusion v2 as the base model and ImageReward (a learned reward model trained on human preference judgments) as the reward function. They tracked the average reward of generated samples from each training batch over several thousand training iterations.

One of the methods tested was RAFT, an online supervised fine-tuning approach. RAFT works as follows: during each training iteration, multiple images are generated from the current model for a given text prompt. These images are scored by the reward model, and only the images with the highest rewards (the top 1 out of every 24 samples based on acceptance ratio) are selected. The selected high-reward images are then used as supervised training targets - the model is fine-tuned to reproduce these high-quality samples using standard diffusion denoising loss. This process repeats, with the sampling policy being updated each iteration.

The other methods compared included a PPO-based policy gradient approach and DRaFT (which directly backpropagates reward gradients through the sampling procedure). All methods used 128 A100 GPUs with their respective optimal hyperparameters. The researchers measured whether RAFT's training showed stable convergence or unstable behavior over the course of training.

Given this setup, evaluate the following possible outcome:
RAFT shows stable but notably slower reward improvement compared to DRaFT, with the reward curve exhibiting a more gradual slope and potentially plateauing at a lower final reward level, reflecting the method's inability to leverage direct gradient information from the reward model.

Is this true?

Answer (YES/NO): NO